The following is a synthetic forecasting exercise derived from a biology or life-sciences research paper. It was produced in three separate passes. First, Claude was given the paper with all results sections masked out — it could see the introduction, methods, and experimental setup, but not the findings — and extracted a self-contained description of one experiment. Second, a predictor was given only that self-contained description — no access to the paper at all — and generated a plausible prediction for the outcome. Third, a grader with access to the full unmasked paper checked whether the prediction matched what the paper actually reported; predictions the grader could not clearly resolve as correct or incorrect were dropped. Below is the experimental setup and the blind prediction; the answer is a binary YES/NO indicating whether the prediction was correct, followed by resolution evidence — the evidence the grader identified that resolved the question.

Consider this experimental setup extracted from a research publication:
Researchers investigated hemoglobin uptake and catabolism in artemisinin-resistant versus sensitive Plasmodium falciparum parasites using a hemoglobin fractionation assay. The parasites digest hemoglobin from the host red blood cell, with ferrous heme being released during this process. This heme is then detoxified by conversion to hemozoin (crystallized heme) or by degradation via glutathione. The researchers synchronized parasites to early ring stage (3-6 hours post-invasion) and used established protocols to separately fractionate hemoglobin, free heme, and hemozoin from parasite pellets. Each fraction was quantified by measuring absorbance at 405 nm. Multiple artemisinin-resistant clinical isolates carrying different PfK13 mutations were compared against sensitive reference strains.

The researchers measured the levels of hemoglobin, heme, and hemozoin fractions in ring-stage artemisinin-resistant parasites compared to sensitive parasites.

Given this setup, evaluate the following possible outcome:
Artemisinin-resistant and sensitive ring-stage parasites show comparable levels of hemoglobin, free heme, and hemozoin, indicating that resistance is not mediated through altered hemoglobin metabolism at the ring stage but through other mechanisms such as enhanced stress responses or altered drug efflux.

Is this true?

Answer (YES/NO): NO